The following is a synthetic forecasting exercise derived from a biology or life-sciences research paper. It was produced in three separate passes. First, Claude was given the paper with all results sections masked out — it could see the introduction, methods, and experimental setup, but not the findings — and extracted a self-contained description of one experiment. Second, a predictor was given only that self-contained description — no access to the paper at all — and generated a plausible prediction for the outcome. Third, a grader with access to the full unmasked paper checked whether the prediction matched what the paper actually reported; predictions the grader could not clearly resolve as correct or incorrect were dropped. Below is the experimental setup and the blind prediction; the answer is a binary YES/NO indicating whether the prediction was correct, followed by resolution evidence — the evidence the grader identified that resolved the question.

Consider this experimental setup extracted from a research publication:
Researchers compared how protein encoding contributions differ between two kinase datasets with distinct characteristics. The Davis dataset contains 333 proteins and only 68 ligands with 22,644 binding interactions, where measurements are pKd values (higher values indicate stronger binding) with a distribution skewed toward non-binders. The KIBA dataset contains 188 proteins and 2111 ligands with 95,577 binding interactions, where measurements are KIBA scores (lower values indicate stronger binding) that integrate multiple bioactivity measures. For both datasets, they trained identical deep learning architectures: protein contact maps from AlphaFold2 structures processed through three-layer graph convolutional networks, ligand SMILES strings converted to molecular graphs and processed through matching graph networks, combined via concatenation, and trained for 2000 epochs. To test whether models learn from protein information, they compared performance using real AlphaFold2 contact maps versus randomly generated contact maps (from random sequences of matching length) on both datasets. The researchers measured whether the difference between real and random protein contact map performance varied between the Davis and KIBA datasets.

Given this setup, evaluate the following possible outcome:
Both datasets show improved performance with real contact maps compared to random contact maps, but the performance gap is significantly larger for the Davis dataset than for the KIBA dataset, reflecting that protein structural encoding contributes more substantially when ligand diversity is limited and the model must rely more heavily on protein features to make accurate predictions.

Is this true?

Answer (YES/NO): NO